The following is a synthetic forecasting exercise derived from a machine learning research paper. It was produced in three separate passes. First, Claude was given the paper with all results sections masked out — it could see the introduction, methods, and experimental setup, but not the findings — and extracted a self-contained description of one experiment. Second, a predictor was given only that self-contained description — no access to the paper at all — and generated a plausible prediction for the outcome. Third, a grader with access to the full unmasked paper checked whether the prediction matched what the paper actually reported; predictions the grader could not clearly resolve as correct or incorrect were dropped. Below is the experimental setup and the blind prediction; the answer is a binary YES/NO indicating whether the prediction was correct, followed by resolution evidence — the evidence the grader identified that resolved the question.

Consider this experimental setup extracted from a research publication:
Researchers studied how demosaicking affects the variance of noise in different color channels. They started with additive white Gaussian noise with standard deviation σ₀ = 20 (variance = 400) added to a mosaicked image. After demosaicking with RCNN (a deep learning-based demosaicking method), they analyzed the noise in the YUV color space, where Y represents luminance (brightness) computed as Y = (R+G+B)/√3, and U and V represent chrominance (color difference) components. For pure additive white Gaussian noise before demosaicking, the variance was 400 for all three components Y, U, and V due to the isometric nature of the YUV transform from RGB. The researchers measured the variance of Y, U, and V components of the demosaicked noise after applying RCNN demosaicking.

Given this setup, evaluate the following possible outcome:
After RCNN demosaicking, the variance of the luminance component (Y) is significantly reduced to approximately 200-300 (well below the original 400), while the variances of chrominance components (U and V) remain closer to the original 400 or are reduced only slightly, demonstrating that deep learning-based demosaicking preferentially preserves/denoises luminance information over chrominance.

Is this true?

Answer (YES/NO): NO